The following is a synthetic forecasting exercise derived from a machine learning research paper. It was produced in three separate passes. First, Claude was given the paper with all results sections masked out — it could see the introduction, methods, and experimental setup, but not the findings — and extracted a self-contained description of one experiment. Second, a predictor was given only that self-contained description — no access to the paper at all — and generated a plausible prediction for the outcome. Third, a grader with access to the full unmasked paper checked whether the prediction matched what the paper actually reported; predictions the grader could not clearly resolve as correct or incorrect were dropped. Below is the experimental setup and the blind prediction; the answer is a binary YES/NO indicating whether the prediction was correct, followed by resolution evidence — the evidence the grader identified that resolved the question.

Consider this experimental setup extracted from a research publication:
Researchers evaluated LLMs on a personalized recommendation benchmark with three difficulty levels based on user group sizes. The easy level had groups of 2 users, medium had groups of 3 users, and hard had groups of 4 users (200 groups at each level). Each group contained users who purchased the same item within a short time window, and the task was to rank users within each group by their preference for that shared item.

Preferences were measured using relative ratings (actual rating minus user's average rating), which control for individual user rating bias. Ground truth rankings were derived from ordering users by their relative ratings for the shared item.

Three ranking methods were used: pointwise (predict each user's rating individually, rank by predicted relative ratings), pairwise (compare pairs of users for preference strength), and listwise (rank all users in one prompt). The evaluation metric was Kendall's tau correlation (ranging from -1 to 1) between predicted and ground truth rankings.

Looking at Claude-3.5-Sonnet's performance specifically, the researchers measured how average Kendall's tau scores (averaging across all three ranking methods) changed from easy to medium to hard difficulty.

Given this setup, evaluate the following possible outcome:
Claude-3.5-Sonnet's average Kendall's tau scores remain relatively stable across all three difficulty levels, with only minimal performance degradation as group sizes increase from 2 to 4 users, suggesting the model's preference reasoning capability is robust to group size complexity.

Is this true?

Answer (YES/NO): NO